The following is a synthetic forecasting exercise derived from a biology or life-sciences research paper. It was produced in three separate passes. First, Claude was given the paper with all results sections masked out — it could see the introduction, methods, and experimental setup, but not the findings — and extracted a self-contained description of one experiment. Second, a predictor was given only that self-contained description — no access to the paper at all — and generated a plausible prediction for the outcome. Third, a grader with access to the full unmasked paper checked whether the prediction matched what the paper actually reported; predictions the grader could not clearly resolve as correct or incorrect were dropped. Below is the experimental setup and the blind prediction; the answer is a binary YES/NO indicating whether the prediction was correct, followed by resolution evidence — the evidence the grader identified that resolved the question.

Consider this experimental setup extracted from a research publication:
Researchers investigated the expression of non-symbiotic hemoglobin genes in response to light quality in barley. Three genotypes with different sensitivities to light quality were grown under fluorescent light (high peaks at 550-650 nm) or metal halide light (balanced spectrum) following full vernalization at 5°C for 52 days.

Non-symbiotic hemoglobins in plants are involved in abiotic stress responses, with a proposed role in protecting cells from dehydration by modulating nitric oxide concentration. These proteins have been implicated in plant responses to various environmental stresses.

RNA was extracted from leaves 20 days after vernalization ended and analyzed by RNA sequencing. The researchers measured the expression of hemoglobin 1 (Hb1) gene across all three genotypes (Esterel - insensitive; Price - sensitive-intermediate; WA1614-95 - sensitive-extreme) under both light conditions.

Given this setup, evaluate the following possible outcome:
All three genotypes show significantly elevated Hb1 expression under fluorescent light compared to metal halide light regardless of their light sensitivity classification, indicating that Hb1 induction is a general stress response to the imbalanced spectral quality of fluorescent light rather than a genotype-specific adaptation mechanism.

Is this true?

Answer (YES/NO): YES